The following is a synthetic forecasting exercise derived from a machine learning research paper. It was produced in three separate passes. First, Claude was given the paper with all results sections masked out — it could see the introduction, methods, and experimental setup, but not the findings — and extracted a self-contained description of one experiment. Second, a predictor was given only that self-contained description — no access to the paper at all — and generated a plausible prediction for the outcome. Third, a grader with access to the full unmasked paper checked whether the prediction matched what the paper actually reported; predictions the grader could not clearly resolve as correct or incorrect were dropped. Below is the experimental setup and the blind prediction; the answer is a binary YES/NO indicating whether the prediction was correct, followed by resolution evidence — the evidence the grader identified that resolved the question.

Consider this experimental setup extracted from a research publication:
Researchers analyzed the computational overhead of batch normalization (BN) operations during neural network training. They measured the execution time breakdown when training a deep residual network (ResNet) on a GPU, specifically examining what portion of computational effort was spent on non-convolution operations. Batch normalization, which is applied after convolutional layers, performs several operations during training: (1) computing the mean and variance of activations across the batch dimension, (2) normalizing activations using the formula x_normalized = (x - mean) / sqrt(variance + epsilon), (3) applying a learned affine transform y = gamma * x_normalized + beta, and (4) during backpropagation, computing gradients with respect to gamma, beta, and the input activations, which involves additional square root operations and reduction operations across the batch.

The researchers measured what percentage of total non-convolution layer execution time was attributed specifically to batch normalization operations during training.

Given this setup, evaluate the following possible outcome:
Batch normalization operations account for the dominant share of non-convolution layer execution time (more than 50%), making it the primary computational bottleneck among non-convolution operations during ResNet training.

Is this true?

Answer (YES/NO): YES